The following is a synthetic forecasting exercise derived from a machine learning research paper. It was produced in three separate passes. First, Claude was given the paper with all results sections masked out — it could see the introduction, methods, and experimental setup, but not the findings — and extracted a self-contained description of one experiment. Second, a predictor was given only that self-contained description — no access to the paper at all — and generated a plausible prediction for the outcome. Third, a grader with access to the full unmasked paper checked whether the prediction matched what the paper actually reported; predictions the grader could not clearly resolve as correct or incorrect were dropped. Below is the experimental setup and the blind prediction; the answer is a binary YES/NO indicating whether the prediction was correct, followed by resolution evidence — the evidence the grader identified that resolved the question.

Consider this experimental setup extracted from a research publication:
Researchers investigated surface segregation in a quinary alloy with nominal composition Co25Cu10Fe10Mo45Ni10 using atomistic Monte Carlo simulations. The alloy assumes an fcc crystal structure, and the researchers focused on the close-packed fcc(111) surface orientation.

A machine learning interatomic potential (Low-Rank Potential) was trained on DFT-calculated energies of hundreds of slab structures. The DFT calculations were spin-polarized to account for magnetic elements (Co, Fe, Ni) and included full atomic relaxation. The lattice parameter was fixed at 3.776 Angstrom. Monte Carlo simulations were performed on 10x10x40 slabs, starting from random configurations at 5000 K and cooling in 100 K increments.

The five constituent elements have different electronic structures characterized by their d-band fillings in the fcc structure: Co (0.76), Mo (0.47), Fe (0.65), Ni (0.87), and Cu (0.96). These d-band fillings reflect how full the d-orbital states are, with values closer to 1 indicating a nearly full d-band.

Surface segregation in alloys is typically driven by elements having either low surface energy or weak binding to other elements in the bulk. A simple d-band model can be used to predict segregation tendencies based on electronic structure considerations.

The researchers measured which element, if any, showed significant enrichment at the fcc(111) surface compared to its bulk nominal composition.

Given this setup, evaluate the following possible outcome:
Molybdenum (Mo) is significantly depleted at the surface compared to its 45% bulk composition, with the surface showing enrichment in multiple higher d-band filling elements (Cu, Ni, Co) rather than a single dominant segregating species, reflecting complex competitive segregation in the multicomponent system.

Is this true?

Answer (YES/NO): NO